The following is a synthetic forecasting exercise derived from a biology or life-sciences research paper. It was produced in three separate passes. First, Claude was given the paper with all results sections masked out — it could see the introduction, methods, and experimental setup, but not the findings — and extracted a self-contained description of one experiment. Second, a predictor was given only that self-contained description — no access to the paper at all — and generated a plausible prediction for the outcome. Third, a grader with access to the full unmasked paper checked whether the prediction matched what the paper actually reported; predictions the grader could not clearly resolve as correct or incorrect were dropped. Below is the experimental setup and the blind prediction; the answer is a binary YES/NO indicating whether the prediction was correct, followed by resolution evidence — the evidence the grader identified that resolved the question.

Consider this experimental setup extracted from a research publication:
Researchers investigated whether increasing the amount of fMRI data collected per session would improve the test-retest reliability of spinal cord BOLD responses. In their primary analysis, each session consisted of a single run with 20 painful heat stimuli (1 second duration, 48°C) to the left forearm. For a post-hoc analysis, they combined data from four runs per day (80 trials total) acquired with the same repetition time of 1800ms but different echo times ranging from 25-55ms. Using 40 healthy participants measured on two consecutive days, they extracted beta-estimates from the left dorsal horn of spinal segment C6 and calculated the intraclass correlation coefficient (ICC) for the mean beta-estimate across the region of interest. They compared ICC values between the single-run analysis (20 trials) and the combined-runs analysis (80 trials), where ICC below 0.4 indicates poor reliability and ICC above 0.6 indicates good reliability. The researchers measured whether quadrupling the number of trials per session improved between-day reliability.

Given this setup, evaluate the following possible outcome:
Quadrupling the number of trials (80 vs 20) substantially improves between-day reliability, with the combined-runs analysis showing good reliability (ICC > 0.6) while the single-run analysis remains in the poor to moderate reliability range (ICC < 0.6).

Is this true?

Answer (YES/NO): NO